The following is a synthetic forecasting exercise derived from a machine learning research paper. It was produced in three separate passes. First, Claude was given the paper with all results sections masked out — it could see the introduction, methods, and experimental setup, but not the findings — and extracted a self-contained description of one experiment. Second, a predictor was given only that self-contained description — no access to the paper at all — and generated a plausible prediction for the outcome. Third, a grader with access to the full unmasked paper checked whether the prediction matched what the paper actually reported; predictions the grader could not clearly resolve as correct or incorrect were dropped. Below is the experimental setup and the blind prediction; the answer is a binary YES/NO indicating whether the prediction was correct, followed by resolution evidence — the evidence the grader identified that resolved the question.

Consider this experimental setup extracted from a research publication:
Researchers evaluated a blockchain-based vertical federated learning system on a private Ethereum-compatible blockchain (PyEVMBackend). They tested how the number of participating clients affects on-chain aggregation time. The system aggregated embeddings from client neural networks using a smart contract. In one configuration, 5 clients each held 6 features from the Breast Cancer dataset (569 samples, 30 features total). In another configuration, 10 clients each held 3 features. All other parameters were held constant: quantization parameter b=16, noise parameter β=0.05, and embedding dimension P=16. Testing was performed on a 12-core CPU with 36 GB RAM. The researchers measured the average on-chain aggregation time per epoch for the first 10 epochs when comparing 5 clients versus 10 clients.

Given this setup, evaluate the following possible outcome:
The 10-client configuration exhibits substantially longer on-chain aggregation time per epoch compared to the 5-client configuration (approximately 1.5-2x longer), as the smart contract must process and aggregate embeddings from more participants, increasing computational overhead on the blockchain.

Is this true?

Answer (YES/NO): YES